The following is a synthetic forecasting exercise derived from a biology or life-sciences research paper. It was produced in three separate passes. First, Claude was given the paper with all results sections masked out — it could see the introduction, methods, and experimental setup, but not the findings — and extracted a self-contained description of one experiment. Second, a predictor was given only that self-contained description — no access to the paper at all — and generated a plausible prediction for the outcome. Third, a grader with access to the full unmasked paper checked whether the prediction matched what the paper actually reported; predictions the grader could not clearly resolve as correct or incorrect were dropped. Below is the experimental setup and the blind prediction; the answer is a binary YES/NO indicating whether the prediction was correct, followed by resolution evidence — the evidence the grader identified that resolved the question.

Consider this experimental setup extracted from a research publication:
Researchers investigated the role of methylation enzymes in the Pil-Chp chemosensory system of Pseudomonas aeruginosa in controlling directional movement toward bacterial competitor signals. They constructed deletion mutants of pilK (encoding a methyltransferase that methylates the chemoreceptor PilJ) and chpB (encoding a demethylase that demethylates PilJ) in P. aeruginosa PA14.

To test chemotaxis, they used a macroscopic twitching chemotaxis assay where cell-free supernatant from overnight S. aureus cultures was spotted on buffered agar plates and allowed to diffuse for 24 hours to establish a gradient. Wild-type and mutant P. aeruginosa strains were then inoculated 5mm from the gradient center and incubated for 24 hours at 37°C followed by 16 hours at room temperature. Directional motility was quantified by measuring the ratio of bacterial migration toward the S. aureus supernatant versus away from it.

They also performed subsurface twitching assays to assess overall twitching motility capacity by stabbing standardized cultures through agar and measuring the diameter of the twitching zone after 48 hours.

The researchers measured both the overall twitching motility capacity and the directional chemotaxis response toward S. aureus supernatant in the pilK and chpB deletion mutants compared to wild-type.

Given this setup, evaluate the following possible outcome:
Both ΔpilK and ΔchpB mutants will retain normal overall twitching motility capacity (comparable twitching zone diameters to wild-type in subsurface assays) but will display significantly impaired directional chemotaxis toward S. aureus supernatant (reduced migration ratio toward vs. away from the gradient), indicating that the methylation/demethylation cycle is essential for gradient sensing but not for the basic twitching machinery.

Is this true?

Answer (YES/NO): YES